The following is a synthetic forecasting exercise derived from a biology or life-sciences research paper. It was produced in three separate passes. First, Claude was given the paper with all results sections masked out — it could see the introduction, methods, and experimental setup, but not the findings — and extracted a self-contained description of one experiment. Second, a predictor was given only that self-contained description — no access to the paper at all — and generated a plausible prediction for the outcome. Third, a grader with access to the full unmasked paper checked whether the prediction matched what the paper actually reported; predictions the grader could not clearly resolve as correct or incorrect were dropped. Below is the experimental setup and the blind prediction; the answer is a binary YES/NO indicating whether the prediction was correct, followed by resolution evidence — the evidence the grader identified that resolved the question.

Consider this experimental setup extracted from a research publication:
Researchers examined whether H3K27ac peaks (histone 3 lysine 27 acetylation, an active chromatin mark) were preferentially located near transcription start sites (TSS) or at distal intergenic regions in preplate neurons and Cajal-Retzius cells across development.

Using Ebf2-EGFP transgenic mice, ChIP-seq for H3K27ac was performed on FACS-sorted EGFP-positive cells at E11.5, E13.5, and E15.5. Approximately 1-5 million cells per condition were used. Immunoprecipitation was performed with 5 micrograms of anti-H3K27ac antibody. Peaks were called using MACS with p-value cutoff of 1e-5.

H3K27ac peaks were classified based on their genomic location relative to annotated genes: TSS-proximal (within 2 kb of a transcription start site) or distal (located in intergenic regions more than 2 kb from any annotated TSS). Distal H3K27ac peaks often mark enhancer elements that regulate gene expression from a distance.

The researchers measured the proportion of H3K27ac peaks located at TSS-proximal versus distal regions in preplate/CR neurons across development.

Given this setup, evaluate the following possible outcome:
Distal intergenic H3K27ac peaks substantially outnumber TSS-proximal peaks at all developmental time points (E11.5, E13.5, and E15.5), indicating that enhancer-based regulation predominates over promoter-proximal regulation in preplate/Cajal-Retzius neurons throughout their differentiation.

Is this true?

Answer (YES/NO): YES